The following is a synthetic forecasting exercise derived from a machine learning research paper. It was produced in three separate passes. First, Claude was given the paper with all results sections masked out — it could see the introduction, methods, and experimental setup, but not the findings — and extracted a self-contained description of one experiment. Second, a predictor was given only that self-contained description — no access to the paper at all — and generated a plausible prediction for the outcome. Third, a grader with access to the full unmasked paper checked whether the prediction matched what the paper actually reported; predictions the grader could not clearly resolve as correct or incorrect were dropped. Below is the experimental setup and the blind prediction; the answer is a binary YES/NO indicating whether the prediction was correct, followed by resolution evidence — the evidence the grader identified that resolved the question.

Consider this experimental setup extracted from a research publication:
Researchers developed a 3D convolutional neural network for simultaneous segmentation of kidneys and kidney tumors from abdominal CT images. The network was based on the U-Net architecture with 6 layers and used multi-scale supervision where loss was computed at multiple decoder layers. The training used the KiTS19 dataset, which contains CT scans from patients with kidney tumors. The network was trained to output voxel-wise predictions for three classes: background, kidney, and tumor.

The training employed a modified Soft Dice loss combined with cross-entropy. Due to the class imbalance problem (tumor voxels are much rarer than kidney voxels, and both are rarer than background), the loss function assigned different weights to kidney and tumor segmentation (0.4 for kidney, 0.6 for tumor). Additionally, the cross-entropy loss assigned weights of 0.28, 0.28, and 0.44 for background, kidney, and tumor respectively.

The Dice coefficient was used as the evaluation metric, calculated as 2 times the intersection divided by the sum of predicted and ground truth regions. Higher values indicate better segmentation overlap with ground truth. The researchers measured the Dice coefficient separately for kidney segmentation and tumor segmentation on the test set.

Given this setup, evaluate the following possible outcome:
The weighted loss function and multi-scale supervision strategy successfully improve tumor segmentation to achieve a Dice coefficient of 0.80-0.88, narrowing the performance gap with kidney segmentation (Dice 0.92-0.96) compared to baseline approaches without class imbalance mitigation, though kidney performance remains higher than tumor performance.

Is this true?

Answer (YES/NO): NO